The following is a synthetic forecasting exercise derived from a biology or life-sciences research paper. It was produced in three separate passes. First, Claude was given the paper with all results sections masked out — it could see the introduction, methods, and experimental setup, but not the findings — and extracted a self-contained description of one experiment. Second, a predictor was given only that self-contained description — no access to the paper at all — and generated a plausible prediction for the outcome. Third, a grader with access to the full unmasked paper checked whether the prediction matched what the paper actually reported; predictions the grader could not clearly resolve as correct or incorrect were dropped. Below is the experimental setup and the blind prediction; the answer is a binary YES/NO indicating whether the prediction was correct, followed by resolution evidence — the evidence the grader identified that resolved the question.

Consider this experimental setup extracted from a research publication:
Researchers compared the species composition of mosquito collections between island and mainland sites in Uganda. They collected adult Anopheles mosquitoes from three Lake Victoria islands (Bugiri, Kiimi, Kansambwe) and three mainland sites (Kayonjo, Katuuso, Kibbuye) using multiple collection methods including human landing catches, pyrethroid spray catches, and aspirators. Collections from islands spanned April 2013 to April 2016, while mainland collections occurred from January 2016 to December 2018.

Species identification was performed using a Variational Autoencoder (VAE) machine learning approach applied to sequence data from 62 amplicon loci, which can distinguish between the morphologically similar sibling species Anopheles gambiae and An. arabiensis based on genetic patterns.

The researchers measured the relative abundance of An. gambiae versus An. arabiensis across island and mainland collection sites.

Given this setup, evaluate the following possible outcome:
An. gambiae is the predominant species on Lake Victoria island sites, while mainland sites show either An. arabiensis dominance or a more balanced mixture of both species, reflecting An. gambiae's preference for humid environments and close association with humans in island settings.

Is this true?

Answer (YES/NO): NO